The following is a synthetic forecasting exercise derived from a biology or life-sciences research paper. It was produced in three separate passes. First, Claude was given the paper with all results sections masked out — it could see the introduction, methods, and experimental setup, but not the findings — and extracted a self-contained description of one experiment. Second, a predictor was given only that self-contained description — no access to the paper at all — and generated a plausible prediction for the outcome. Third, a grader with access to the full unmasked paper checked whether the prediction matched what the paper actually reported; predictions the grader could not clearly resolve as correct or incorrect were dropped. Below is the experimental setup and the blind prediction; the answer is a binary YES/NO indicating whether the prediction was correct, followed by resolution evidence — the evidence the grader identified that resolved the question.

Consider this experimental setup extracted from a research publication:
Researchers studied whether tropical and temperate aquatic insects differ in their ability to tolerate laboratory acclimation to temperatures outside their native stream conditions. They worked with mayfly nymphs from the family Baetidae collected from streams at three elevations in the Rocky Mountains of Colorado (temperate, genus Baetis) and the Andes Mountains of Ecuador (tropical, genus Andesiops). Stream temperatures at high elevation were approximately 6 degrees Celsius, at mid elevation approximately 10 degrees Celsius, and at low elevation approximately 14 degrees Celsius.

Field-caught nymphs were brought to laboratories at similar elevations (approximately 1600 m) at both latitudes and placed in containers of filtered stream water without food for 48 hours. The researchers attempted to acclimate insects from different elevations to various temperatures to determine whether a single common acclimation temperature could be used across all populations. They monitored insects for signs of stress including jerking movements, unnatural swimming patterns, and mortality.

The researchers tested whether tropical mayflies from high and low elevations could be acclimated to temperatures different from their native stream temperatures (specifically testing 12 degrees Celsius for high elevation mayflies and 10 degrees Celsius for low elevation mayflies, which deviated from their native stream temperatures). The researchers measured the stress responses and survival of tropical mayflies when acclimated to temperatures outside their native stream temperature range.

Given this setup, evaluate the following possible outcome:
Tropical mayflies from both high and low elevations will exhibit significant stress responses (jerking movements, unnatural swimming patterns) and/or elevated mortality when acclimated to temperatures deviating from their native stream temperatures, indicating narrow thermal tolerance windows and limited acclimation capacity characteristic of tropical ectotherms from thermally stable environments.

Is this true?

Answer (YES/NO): YES